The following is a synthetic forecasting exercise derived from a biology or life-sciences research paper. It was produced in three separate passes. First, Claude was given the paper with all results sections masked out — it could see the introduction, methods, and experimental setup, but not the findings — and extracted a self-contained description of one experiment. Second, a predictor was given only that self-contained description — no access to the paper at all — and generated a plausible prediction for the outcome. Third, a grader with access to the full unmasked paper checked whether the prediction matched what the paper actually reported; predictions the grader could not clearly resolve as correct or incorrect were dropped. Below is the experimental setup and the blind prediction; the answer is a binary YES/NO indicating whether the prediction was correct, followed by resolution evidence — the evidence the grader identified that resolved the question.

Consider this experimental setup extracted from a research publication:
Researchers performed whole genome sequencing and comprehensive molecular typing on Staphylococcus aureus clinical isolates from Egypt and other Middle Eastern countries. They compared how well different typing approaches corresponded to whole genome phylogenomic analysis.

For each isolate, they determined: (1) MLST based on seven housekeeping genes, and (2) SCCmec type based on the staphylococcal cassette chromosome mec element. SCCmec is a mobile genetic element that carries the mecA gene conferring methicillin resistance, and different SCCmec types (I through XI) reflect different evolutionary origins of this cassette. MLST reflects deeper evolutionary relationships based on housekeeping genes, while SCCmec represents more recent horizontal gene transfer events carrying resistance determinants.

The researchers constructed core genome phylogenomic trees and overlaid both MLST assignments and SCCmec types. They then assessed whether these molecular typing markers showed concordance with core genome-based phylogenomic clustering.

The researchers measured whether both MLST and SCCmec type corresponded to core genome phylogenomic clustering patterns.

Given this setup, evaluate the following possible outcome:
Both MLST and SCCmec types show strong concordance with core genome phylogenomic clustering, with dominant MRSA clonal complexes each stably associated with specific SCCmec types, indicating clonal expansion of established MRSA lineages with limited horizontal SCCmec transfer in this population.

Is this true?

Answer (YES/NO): YES